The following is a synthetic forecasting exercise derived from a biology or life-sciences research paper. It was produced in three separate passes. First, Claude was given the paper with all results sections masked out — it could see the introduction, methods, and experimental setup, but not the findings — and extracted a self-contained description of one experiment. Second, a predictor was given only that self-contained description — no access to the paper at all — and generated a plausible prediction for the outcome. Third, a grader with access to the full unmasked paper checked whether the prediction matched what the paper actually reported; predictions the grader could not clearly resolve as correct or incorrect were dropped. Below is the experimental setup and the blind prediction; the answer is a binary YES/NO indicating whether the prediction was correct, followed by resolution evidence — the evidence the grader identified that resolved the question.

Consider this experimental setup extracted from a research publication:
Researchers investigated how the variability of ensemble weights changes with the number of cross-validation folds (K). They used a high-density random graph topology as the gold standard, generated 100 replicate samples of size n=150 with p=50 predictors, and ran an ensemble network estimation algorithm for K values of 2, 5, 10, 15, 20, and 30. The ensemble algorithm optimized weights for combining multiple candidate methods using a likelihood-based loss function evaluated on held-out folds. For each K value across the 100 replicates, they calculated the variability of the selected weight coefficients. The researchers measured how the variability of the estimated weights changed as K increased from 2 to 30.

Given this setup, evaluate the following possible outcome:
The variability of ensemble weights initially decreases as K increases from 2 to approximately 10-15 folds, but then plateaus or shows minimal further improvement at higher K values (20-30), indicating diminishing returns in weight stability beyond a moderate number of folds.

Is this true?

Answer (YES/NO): NO